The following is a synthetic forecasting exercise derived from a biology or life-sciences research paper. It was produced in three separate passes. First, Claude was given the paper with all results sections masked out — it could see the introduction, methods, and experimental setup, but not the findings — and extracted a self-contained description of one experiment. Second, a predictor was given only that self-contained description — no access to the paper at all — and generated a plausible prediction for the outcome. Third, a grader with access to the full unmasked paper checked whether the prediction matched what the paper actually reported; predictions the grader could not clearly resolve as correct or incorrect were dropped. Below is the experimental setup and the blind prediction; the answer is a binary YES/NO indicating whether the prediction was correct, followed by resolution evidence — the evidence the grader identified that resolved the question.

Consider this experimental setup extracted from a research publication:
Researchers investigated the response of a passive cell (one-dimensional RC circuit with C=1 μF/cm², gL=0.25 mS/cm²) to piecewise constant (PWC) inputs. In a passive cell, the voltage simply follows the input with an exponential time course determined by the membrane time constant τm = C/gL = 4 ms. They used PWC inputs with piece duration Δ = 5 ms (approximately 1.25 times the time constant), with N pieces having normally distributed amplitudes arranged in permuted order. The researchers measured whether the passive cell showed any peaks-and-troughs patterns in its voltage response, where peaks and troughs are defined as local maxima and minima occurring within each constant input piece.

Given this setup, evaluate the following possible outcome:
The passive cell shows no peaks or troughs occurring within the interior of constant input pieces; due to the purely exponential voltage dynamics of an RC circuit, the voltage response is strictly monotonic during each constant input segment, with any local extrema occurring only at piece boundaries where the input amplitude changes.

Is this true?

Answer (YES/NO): YES